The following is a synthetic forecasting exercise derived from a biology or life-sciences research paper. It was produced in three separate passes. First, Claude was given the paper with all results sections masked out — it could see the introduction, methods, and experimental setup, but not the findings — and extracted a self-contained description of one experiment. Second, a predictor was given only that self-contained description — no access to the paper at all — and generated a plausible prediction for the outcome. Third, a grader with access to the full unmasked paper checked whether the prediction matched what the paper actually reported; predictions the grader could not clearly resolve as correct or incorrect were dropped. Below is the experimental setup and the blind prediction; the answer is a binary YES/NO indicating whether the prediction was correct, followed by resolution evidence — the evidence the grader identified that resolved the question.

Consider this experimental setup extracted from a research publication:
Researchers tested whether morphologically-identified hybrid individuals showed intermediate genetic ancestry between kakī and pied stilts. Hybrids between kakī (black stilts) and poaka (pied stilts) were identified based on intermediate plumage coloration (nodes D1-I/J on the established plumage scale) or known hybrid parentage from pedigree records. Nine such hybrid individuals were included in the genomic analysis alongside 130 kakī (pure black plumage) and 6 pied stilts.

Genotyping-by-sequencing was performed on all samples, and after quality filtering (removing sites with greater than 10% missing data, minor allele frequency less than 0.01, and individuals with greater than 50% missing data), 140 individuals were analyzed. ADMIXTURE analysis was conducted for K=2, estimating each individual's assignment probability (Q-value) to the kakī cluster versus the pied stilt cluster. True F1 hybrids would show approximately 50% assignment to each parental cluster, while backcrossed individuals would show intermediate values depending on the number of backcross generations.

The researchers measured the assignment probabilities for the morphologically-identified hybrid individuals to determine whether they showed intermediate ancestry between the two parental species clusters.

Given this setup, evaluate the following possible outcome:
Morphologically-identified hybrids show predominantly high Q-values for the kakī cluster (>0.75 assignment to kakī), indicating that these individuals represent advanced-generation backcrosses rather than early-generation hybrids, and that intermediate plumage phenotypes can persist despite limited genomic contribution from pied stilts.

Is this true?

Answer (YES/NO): NO